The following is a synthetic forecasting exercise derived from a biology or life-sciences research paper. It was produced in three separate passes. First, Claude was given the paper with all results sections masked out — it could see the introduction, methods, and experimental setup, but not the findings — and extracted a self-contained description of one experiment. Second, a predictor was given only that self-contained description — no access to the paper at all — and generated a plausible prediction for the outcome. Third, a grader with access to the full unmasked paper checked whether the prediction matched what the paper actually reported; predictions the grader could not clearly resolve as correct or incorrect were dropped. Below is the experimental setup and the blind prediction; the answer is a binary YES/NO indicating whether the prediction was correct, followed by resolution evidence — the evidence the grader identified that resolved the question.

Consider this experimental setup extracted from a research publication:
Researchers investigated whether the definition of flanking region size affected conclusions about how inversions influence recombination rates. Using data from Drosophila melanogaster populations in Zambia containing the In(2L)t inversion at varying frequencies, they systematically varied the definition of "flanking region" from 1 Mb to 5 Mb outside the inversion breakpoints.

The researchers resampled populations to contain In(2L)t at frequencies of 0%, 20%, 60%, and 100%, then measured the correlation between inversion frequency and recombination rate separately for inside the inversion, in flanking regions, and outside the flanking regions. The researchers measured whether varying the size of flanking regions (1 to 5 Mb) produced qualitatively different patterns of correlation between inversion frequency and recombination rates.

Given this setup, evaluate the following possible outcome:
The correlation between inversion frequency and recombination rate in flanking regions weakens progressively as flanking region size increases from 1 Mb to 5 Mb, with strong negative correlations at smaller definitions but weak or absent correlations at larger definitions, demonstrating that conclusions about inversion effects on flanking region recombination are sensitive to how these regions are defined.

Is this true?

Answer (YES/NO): NO